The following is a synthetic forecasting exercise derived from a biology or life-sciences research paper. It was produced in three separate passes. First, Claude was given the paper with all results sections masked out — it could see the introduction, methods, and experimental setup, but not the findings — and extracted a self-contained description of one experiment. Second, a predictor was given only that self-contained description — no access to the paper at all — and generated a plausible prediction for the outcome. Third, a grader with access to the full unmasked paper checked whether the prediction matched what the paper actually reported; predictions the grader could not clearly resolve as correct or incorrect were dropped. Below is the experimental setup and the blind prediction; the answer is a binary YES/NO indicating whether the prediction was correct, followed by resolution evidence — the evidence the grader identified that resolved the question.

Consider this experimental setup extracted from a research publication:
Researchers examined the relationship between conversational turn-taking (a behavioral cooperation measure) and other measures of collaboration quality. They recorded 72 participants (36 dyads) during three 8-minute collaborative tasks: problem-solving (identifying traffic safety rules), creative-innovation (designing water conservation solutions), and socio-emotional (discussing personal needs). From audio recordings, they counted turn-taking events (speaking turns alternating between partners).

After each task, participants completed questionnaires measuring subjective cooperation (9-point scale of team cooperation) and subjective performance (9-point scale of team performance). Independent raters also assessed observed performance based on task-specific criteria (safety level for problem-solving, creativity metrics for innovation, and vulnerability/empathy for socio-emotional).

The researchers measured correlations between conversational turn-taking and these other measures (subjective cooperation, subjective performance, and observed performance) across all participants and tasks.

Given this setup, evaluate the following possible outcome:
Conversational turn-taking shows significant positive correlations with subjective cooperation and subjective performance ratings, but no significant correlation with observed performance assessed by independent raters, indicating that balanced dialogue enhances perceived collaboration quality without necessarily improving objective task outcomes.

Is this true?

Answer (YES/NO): NO